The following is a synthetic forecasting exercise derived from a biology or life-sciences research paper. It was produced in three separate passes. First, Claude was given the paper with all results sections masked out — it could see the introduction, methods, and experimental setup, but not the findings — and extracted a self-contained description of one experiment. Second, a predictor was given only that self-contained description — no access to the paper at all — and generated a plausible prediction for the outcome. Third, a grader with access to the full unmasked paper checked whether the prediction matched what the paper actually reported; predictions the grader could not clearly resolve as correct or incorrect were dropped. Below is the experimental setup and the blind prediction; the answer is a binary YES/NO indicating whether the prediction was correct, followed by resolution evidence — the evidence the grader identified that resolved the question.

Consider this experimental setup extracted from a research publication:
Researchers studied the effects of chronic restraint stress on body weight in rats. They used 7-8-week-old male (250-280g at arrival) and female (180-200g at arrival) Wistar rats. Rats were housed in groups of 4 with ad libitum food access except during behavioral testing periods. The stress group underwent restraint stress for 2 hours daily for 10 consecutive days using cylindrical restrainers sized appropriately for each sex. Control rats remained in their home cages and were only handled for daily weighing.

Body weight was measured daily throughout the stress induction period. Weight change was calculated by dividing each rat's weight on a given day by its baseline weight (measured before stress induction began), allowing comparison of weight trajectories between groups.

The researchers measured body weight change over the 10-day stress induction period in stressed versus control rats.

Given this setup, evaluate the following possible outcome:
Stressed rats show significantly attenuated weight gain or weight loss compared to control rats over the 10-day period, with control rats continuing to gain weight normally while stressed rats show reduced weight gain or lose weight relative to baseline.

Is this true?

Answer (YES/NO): YES